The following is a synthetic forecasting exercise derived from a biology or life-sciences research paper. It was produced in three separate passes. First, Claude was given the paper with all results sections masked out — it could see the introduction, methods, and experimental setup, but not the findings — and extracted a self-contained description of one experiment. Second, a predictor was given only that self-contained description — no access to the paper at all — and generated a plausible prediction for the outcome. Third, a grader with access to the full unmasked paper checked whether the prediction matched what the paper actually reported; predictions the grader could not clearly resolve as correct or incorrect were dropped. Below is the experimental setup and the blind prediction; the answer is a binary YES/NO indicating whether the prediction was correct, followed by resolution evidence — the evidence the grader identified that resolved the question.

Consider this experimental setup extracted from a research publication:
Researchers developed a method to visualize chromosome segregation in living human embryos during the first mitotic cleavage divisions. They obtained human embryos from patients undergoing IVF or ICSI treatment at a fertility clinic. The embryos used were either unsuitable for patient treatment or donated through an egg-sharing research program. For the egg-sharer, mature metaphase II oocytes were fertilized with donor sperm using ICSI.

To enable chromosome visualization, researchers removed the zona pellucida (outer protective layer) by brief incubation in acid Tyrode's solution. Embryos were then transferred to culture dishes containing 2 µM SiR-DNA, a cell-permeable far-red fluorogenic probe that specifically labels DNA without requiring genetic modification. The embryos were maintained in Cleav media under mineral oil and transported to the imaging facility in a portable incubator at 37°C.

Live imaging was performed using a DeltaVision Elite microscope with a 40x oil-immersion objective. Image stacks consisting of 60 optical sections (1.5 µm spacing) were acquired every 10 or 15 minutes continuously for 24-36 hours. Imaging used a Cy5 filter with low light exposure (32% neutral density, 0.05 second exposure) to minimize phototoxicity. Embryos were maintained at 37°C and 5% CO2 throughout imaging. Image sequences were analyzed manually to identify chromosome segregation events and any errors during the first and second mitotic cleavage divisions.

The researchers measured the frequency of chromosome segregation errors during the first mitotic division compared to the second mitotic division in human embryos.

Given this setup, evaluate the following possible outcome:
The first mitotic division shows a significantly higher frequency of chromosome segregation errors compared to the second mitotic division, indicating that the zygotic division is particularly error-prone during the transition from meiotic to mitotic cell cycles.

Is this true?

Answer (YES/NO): YES